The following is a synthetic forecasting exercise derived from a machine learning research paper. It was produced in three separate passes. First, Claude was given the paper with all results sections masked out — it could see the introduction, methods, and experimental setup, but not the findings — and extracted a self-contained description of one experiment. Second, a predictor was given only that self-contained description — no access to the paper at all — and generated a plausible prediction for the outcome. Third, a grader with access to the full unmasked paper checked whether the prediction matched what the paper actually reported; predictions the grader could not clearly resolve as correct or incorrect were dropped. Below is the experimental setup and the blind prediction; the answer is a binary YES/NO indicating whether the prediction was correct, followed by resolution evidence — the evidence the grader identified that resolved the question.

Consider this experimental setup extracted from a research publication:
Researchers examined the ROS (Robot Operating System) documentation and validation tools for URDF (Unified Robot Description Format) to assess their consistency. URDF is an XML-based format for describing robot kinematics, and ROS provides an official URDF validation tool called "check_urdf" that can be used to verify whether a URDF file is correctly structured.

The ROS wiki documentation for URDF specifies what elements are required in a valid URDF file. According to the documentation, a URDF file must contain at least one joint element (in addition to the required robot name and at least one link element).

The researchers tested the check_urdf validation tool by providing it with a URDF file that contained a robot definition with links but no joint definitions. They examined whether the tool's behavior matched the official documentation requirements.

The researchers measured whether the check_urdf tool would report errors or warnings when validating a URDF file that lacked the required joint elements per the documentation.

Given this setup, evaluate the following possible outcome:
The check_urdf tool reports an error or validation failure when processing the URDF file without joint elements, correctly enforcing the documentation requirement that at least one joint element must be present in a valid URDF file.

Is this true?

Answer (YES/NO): NO